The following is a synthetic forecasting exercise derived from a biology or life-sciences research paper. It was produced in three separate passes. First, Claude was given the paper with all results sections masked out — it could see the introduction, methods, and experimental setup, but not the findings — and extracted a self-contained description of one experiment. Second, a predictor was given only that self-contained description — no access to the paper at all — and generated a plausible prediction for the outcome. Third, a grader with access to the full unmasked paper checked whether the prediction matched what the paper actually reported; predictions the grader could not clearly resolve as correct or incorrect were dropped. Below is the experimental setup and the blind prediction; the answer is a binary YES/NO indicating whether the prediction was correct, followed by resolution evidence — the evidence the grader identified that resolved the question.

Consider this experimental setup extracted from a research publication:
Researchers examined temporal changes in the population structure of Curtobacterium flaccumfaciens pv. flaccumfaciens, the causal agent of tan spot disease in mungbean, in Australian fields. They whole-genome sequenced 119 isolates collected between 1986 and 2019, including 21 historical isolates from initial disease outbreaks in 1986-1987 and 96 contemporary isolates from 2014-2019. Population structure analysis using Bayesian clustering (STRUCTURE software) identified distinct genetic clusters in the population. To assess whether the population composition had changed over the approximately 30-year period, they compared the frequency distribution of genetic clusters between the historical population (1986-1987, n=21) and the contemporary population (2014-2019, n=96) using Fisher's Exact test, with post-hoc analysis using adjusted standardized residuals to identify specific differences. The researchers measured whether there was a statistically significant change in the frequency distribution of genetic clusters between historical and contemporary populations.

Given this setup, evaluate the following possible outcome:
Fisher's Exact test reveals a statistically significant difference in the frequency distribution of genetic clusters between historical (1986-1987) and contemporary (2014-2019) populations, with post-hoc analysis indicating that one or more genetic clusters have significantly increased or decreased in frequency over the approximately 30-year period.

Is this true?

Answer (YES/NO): YES